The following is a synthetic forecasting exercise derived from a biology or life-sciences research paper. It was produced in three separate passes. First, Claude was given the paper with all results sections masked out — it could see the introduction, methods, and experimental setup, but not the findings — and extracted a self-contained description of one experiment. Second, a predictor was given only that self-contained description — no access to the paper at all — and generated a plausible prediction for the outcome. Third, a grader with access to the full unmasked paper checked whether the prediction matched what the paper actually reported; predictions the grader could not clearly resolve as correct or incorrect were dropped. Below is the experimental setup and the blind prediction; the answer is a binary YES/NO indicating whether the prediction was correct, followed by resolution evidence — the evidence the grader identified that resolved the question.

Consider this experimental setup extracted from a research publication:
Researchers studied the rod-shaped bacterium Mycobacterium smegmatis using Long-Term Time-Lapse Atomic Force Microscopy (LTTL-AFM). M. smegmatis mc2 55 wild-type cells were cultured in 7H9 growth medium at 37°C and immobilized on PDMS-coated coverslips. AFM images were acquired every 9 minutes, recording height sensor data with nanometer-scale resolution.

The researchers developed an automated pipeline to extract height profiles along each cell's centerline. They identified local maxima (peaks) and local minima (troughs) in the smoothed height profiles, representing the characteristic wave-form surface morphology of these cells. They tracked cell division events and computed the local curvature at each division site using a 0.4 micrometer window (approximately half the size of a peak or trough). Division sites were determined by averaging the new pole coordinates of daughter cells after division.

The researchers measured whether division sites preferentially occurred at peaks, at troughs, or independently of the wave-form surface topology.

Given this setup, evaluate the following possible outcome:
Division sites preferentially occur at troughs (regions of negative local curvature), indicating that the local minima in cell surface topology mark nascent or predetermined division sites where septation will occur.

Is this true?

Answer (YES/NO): NO